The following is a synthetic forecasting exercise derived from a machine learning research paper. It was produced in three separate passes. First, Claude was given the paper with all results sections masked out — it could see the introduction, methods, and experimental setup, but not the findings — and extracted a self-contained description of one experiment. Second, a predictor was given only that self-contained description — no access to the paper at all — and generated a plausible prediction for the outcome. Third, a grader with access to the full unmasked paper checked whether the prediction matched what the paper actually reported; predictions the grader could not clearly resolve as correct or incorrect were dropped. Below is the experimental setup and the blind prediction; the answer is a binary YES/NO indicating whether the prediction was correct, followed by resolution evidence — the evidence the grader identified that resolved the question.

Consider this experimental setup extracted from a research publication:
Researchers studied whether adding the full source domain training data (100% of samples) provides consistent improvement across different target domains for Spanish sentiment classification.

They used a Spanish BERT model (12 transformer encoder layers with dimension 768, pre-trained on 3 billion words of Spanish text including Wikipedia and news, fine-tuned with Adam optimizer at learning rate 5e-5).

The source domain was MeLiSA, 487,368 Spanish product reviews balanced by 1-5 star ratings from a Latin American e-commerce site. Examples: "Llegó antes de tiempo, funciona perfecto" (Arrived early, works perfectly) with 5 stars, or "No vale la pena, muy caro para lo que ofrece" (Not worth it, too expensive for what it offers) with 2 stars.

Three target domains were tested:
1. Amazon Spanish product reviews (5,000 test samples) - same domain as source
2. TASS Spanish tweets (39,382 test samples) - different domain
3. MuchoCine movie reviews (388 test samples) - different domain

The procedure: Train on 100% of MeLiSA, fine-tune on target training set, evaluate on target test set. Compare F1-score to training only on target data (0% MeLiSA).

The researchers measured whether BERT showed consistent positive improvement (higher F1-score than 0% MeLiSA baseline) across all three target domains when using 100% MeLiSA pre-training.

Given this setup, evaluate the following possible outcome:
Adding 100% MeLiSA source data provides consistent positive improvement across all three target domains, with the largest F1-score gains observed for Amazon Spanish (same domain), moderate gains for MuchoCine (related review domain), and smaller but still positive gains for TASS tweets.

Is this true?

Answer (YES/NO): NO